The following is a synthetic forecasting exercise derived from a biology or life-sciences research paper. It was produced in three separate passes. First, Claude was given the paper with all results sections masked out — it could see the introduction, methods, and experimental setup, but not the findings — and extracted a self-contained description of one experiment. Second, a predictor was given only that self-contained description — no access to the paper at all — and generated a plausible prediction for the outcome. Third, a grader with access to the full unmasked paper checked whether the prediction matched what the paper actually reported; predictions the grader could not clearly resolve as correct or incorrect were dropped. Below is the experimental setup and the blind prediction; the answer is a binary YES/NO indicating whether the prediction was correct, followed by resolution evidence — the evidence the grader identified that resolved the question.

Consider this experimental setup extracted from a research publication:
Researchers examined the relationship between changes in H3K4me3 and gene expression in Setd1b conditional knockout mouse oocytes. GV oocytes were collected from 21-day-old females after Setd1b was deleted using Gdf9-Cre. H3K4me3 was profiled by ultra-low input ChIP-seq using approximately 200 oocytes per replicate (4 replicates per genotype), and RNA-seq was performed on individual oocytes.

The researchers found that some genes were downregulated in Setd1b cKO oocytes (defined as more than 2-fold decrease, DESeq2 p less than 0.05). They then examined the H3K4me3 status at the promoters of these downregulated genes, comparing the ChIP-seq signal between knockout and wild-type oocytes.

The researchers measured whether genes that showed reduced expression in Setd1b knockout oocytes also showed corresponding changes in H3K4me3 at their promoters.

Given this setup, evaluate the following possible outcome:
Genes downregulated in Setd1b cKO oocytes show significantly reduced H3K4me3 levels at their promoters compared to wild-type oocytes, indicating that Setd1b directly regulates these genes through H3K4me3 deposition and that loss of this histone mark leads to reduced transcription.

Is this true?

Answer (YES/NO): YES